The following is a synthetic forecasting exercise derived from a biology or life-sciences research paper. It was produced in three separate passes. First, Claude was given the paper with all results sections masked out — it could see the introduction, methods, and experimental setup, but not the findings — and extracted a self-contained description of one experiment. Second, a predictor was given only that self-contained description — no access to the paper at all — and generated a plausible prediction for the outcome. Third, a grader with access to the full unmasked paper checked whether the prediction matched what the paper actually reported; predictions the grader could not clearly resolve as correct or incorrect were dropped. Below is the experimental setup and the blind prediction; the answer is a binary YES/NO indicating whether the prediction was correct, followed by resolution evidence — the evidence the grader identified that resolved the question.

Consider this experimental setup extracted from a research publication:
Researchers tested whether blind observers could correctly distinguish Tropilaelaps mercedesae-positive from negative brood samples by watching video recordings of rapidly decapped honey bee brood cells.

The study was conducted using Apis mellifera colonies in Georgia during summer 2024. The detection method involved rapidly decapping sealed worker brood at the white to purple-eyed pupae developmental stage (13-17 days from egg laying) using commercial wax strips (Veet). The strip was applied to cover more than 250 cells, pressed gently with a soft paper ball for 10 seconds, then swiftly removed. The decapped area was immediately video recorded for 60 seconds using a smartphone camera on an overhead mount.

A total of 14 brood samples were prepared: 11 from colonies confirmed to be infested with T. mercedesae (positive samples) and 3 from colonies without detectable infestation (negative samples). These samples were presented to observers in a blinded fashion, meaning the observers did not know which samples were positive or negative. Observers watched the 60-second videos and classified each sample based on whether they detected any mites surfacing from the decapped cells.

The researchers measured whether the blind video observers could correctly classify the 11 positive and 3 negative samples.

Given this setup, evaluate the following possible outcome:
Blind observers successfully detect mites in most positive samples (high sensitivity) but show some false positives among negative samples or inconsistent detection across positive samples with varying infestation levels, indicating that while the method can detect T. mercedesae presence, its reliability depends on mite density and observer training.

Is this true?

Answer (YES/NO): NO